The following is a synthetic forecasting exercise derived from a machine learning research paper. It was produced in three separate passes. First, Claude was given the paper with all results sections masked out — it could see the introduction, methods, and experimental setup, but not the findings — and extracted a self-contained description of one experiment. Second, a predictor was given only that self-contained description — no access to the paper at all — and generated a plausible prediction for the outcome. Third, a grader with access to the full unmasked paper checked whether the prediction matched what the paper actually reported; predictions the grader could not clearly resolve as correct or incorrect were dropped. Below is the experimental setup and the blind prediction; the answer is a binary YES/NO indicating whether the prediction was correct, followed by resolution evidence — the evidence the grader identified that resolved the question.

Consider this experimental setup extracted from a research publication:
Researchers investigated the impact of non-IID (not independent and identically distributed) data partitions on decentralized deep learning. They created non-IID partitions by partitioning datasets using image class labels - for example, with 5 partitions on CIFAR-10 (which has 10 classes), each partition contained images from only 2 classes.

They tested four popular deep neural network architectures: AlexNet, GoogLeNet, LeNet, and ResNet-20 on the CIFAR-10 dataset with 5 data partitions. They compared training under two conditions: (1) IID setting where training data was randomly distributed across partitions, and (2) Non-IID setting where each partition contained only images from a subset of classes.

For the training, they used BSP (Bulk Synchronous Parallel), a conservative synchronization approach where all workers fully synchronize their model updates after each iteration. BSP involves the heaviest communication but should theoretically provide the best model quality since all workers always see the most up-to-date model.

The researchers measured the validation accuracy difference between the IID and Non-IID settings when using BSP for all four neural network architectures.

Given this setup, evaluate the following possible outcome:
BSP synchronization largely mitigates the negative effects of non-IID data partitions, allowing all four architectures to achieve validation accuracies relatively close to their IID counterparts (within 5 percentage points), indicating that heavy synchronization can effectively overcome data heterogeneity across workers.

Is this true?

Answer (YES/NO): NO